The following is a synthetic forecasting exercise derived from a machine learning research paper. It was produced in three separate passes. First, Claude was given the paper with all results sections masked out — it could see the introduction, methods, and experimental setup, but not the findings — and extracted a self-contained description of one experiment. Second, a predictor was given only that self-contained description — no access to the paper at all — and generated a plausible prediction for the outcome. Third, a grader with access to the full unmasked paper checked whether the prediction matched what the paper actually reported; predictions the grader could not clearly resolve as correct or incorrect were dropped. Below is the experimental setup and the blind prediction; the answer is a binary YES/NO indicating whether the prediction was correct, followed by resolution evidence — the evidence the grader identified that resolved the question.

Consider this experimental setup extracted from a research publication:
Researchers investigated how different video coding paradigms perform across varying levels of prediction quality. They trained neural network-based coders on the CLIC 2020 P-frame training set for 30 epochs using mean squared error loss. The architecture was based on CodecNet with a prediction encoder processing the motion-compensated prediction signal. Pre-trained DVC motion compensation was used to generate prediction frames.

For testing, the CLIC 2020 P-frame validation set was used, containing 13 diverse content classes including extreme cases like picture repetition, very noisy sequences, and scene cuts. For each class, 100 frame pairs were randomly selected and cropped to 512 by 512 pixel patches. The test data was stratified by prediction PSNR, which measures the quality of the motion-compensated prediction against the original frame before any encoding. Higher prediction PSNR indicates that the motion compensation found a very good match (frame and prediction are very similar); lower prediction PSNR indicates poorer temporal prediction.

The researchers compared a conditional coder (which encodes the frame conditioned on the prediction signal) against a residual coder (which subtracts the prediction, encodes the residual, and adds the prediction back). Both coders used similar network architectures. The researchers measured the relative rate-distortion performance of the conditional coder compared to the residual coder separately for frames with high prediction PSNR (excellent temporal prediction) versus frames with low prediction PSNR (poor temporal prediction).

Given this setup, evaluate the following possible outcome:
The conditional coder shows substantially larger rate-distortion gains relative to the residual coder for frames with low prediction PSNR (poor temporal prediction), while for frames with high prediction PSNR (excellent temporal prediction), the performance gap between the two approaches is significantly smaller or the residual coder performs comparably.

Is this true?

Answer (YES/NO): YES